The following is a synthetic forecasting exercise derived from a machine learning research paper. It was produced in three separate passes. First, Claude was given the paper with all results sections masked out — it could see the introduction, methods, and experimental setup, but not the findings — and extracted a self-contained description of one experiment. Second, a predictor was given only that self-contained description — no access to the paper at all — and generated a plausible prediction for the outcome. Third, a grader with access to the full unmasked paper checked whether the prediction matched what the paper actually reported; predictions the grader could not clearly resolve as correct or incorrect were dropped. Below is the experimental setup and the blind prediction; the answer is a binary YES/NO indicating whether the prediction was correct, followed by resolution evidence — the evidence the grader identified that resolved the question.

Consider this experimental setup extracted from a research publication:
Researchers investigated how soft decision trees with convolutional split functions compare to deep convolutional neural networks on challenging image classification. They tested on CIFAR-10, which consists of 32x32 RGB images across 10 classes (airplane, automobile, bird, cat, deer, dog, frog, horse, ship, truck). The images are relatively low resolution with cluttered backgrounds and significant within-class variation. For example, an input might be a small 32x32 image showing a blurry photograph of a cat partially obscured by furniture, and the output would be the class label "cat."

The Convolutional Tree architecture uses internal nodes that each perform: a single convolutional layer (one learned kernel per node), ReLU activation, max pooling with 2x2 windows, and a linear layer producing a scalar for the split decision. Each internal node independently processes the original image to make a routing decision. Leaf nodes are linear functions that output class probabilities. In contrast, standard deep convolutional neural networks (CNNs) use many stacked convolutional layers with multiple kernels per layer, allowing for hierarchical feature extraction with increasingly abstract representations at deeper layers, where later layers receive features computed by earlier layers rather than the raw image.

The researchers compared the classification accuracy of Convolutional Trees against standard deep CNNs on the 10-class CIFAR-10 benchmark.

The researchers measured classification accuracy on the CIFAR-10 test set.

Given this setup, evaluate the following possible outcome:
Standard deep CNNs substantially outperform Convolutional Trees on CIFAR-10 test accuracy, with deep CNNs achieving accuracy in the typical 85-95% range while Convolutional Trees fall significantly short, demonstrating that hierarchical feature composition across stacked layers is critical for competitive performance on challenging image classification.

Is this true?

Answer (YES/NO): YES